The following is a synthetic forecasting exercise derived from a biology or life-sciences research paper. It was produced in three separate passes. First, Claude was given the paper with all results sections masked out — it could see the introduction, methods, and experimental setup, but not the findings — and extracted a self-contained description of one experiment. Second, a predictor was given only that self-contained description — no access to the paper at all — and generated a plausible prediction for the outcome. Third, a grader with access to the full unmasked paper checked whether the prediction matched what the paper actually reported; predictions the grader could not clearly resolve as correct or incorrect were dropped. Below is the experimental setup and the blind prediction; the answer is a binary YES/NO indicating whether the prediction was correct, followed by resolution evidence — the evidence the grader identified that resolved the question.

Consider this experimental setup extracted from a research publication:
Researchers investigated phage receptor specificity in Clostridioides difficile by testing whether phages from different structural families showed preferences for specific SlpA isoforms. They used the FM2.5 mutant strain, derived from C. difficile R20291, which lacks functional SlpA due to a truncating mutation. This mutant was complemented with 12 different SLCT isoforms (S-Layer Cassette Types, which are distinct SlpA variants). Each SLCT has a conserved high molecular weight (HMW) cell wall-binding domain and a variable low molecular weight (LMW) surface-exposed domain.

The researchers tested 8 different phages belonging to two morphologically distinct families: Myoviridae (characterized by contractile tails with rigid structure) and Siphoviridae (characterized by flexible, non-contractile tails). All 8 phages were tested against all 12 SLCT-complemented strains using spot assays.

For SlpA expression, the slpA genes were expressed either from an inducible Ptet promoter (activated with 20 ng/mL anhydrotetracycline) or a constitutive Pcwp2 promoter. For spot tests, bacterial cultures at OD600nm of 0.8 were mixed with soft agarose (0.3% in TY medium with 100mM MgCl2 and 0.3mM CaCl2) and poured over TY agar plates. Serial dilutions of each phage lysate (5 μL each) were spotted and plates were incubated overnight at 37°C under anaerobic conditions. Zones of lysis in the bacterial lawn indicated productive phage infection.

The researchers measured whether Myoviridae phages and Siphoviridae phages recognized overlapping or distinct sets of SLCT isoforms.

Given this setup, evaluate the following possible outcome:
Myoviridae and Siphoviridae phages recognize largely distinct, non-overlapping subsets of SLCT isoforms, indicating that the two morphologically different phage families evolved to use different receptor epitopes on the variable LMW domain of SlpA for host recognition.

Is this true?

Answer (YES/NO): YES